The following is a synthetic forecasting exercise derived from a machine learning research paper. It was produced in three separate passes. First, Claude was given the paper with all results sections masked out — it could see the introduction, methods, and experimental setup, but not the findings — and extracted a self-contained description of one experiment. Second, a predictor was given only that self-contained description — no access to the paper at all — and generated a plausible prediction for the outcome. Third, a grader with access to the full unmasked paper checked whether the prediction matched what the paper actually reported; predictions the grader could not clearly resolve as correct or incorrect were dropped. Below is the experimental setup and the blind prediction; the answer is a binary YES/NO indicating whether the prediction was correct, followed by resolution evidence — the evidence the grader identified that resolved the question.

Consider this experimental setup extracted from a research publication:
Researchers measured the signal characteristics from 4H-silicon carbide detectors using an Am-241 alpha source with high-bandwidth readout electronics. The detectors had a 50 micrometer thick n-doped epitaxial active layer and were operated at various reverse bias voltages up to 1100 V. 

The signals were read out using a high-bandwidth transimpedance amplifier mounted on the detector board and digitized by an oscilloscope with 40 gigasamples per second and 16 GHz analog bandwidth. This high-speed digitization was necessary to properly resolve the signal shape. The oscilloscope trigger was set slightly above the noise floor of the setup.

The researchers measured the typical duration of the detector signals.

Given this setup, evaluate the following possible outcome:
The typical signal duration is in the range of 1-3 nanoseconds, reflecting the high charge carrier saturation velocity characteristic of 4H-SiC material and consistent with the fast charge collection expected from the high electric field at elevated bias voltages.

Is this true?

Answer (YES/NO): NO